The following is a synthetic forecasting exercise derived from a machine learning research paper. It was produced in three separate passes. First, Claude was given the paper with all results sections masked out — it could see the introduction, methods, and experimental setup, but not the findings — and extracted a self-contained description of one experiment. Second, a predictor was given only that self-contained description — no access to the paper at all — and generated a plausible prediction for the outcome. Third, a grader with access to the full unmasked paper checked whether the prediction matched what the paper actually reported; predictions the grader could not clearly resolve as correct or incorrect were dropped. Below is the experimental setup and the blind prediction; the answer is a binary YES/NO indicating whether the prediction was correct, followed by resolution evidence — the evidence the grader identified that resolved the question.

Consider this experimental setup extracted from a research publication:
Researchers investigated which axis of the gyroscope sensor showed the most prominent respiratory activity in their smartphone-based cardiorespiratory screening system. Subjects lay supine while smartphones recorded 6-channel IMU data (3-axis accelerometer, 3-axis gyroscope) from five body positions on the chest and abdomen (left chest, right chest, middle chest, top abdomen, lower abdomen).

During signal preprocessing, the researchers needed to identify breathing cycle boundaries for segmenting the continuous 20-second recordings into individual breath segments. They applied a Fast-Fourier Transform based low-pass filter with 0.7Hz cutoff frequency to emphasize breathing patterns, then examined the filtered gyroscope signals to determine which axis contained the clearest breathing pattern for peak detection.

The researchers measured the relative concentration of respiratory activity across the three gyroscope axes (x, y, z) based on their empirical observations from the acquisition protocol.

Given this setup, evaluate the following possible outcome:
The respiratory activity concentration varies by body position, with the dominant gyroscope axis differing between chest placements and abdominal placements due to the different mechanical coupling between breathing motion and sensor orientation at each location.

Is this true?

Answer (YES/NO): NO